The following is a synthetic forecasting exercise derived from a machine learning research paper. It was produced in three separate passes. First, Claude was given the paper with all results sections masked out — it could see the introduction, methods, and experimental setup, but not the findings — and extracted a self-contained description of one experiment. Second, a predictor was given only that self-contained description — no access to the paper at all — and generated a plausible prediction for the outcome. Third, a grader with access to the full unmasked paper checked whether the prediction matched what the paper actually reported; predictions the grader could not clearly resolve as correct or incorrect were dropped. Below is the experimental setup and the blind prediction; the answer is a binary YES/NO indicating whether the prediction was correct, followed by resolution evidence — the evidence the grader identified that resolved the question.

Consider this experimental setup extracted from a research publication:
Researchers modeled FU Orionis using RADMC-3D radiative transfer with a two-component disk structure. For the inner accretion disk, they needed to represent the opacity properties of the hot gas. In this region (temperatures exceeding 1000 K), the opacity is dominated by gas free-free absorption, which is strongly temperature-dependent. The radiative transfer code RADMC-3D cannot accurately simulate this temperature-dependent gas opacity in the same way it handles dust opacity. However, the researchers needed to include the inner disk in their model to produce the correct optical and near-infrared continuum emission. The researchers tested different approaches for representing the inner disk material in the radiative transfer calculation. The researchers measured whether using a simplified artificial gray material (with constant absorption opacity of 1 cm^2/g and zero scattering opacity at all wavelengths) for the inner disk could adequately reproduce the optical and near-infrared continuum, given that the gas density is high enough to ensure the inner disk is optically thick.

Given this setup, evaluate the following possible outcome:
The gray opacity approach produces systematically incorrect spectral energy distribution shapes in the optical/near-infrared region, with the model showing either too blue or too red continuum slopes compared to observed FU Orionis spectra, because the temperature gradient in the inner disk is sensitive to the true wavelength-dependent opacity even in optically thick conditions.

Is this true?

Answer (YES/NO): NO